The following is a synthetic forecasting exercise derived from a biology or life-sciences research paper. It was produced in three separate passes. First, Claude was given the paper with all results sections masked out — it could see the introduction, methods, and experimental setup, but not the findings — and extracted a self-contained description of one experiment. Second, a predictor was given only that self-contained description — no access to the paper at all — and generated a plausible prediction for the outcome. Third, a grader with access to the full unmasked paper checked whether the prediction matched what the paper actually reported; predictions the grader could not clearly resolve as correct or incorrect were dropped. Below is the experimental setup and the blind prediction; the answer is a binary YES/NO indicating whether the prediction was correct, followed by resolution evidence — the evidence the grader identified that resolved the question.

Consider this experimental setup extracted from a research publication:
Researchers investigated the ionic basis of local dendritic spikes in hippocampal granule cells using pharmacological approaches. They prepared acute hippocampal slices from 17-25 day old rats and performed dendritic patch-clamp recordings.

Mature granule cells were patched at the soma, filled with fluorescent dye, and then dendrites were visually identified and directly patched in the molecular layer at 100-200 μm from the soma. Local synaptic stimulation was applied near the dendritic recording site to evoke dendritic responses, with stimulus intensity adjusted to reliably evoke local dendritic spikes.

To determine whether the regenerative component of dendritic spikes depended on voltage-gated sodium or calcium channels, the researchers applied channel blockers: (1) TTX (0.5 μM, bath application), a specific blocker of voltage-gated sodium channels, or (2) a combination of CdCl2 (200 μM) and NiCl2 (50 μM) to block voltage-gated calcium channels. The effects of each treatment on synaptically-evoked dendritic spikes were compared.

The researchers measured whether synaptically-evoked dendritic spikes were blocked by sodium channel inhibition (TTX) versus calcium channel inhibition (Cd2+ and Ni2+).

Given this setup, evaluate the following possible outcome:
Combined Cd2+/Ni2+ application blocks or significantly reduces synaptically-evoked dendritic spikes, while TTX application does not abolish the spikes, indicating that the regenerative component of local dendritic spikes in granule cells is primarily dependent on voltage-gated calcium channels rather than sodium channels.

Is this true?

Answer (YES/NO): NO